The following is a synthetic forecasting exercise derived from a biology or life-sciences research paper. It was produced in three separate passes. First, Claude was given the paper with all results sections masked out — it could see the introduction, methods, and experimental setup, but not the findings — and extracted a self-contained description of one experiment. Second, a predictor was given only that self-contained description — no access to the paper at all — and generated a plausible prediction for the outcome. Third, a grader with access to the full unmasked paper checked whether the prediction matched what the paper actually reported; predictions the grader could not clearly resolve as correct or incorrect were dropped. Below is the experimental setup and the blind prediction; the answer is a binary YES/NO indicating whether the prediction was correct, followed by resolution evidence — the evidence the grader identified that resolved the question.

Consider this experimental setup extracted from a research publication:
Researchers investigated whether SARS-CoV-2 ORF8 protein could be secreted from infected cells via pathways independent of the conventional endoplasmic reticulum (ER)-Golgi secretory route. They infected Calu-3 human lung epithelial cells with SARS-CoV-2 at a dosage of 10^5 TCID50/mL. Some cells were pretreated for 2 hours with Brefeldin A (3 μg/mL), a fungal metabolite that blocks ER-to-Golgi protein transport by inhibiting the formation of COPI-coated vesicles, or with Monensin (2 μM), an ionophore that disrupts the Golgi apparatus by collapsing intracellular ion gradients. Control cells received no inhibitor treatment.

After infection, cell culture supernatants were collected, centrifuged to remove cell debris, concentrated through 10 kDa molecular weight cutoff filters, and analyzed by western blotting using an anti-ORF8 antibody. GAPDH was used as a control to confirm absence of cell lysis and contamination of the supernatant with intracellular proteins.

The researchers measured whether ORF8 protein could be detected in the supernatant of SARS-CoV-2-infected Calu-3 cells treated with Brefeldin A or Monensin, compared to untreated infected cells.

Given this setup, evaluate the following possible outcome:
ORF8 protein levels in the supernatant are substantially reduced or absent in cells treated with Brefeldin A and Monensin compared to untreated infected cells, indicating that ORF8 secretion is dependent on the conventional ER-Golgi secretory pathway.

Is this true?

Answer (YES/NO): NO